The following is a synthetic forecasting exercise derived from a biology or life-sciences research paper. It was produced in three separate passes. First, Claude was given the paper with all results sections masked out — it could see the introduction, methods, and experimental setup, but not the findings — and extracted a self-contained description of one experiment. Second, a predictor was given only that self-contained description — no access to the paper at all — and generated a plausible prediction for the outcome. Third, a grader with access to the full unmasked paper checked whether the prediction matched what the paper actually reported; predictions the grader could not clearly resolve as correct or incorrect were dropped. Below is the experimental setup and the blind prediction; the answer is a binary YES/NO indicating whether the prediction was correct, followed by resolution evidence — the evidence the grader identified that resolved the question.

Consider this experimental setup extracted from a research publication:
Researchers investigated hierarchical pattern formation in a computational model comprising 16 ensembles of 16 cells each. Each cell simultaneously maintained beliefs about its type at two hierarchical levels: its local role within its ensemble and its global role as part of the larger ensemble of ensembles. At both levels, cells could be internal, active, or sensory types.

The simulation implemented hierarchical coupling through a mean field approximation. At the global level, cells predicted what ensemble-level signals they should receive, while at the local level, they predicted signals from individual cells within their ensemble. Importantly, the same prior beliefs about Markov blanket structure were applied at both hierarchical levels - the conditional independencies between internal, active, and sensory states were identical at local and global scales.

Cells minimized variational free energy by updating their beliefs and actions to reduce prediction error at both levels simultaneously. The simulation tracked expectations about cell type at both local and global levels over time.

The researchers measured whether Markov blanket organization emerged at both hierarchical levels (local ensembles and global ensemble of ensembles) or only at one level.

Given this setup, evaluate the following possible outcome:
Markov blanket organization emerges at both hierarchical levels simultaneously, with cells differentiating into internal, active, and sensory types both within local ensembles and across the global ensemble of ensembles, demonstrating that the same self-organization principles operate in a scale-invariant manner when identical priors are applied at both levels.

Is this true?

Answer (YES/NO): YES